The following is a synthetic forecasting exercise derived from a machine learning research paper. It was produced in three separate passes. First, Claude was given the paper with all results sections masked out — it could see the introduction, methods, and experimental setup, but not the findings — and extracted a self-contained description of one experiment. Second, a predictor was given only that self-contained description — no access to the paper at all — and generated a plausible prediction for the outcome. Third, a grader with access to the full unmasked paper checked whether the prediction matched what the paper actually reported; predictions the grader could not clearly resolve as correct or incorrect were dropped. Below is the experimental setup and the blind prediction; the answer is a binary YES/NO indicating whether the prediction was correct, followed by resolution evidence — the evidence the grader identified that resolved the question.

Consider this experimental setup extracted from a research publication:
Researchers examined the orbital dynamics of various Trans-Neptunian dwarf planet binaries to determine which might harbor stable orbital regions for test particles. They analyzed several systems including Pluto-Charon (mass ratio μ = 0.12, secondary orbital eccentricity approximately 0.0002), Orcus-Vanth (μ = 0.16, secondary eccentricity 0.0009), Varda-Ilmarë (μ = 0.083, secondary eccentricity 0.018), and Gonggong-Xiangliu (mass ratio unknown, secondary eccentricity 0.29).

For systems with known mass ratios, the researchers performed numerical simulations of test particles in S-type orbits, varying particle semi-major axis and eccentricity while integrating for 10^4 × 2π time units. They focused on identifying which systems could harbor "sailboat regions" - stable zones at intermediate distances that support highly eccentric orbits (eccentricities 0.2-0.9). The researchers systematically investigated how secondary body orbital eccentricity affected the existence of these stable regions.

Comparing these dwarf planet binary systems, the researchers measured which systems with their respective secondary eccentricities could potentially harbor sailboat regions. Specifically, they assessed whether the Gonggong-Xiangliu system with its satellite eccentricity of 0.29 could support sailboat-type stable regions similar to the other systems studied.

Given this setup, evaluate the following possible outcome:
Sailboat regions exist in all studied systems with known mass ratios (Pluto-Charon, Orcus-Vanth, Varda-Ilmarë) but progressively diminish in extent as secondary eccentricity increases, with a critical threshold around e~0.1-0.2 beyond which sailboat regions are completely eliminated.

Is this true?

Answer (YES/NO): NO